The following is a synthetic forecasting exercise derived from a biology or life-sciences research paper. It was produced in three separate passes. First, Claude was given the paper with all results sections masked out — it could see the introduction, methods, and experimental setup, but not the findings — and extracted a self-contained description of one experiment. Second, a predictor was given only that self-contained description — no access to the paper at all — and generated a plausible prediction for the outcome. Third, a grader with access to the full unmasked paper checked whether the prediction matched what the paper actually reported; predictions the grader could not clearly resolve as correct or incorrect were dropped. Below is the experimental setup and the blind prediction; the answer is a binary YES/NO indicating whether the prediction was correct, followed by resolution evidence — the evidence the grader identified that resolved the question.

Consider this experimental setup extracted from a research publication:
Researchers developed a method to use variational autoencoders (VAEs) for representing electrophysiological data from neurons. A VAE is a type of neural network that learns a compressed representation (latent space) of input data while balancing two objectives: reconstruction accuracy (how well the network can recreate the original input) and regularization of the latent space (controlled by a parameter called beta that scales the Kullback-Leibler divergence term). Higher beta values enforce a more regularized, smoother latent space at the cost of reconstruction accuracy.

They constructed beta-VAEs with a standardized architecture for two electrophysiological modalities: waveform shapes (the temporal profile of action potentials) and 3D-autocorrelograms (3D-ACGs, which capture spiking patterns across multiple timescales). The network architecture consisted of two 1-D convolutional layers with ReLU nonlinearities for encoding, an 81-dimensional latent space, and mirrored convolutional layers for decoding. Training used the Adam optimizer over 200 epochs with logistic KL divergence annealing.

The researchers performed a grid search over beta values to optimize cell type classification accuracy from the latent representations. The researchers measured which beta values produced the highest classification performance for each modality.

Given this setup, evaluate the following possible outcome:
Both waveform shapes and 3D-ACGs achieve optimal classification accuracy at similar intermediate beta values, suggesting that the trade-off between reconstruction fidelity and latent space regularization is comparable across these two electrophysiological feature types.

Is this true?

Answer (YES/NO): NO